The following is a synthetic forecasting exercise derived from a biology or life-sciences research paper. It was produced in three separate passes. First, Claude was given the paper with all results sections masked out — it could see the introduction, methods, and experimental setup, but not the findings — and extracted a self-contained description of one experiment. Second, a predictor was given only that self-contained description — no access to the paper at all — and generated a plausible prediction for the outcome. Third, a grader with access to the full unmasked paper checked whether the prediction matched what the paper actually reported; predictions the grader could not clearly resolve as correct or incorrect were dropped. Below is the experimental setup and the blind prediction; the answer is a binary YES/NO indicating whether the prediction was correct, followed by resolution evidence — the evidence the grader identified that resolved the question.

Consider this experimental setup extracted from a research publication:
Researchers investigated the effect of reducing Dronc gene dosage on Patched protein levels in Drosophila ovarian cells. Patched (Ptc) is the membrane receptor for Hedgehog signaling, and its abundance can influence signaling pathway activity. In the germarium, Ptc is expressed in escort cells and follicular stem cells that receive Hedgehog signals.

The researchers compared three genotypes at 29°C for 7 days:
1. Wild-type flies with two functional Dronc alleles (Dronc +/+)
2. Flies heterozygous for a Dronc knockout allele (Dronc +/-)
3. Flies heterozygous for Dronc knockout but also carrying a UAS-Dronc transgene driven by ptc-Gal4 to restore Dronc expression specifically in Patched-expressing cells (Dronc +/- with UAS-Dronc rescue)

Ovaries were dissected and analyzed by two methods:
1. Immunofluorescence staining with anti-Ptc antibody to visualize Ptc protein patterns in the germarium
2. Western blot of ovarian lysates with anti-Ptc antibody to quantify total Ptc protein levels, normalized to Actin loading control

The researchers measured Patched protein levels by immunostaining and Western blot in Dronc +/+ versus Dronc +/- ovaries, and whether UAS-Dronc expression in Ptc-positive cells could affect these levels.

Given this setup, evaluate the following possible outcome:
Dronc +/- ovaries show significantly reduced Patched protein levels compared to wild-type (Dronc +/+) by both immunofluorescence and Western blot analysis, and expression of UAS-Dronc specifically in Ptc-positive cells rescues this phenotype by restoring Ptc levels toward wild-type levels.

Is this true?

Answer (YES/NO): NO